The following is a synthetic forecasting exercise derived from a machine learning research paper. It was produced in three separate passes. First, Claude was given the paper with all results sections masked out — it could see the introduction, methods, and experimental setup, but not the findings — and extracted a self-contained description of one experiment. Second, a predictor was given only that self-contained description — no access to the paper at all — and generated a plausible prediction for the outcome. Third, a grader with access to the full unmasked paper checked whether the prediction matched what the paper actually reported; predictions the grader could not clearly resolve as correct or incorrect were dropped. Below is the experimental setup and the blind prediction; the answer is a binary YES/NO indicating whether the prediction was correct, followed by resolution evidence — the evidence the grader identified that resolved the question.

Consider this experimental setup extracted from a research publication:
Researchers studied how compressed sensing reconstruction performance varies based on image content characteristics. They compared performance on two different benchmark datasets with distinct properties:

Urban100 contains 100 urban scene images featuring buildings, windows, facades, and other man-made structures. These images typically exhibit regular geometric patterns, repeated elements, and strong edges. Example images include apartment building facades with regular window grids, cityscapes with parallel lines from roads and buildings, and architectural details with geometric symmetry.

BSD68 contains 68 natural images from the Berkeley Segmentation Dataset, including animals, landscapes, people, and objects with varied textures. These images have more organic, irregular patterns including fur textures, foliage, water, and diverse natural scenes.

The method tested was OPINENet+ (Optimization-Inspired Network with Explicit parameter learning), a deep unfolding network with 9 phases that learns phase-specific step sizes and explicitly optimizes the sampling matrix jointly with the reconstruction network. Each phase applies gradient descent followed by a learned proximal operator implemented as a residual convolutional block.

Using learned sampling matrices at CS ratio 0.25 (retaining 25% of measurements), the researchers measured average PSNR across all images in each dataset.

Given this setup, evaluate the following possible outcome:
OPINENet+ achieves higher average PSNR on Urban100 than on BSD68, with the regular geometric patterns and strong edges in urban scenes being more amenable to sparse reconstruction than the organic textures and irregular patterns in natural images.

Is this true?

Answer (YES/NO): YES